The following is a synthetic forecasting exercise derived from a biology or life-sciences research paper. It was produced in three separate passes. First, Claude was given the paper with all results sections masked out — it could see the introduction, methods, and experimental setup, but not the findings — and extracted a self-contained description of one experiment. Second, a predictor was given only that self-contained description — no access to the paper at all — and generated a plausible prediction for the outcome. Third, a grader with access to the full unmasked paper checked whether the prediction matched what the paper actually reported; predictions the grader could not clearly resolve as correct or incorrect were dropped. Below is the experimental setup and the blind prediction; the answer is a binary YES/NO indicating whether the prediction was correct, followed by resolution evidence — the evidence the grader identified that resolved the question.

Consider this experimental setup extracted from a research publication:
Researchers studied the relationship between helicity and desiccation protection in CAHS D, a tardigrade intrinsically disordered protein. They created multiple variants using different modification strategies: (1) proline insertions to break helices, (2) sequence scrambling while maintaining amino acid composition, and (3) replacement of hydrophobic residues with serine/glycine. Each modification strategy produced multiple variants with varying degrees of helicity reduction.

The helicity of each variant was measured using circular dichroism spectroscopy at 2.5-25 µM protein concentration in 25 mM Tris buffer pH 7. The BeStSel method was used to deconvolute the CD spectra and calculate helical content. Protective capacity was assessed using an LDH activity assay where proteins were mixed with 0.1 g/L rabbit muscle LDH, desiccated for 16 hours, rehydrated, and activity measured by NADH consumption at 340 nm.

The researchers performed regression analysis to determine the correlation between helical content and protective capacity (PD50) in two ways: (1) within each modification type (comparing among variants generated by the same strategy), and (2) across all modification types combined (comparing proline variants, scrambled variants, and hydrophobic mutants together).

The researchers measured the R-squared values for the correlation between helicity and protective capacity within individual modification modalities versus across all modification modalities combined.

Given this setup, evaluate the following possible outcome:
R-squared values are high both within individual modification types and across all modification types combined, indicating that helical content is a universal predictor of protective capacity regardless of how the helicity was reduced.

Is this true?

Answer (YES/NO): NO